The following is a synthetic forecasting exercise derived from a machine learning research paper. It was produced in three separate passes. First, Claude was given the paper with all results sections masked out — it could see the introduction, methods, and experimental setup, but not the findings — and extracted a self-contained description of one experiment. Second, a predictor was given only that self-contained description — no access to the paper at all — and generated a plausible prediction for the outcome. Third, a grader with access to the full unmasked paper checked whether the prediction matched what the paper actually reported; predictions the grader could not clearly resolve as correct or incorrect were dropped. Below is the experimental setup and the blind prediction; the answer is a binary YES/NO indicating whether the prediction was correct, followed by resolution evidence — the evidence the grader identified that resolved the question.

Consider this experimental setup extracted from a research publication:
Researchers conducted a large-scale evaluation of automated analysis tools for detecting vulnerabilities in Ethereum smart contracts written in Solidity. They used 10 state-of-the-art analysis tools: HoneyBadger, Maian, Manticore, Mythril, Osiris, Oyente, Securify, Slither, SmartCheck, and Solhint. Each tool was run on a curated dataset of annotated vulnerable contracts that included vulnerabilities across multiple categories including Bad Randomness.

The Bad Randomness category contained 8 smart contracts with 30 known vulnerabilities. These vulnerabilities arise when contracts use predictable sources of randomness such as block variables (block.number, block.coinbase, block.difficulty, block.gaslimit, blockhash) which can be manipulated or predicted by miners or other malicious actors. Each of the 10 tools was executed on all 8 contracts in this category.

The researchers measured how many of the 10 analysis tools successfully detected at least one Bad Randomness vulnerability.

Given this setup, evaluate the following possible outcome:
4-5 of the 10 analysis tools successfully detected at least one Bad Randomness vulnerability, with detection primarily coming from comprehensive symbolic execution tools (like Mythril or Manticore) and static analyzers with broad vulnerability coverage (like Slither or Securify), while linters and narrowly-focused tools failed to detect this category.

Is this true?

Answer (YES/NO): NO